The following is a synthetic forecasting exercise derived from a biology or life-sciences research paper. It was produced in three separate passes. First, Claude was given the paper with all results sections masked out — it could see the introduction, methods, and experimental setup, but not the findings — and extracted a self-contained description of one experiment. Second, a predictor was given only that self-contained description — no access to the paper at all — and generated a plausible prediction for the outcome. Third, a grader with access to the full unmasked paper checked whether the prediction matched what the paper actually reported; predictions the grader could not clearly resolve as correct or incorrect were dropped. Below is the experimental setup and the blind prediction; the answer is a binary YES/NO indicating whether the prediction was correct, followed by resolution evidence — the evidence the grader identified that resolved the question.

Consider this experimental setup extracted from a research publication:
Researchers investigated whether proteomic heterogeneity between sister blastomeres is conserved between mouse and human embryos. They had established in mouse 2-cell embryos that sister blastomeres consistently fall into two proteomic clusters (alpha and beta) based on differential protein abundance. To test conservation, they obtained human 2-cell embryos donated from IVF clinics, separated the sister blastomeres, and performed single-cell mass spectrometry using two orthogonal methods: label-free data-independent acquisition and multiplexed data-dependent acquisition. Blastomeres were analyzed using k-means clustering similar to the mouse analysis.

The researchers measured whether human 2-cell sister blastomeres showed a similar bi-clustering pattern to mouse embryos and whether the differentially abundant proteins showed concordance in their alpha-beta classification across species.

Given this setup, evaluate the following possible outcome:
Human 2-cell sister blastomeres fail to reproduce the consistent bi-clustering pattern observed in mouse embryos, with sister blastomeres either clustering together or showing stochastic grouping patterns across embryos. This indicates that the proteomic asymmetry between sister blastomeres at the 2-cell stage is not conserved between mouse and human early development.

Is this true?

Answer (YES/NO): NO